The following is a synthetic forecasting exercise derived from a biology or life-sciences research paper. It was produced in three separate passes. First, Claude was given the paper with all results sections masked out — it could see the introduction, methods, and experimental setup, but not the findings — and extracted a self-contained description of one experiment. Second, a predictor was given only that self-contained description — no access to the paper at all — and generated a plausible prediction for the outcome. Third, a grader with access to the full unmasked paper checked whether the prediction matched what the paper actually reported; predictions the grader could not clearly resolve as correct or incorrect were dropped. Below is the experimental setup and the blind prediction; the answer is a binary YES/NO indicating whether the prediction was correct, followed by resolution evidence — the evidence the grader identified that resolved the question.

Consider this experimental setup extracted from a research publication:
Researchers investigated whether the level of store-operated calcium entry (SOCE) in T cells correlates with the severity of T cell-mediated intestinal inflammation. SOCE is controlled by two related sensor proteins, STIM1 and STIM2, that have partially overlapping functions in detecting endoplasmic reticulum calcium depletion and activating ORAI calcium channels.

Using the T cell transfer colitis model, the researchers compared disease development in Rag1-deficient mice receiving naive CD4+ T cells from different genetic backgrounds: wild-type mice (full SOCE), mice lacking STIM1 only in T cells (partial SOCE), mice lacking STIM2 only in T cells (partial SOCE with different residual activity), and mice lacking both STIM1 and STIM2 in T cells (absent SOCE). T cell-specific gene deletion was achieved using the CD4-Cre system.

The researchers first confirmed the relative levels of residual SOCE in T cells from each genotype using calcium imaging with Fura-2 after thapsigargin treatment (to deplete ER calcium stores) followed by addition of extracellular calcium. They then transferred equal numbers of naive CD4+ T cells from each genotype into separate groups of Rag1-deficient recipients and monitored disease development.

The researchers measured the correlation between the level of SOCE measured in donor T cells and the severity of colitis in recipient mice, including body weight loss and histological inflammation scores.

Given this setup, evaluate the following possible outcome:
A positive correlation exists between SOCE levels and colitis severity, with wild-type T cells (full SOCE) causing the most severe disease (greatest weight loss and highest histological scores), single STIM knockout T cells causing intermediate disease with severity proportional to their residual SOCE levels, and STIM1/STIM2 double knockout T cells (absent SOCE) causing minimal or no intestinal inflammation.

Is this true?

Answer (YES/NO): NO